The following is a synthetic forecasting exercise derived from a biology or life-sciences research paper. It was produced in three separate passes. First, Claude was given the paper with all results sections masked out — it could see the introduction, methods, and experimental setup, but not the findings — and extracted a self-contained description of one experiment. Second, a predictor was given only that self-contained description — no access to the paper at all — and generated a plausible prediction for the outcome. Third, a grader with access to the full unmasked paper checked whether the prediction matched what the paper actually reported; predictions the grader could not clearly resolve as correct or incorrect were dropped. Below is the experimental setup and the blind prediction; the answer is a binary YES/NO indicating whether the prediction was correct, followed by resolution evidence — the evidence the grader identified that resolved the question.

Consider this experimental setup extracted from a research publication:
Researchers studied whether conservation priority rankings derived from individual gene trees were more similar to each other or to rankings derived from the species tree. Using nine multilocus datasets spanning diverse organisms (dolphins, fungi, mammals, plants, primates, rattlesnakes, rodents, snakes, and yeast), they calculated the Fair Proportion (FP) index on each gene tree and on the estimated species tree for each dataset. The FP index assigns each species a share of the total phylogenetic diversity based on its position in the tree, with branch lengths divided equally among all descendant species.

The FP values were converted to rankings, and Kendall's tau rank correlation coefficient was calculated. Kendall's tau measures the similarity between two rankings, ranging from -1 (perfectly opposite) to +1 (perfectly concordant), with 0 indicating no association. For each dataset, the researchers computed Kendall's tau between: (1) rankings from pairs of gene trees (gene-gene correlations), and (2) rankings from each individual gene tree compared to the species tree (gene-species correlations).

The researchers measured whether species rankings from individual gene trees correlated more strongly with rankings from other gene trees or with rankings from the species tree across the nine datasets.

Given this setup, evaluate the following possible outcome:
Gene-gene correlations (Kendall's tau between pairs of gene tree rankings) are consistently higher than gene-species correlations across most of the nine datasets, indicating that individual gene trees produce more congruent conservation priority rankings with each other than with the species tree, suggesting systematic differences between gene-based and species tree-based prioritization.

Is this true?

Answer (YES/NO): NO